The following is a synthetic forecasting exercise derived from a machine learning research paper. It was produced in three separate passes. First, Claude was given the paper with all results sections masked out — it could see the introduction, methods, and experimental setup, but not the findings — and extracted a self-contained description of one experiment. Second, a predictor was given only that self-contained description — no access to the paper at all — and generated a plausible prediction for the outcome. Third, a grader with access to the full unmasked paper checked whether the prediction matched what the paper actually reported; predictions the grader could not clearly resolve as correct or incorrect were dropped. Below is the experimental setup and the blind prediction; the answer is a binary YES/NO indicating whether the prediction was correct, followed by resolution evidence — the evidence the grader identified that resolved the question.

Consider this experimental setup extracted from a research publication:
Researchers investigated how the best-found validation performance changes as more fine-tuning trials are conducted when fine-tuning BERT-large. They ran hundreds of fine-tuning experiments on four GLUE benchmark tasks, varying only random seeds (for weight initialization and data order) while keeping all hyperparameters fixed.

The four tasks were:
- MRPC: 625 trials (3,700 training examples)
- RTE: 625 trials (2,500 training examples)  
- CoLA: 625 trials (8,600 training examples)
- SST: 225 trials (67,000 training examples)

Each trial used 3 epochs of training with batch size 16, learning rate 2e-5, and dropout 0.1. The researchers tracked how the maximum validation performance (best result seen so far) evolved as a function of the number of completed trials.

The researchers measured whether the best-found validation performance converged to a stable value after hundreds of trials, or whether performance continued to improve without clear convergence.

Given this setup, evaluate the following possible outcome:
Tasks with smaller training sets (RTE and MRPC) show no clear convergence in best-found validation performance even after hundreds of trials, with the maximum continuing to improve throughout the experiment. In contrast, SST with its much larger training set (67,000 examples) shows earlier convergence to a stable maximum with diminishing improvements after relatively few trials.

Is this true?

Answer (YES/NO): NO